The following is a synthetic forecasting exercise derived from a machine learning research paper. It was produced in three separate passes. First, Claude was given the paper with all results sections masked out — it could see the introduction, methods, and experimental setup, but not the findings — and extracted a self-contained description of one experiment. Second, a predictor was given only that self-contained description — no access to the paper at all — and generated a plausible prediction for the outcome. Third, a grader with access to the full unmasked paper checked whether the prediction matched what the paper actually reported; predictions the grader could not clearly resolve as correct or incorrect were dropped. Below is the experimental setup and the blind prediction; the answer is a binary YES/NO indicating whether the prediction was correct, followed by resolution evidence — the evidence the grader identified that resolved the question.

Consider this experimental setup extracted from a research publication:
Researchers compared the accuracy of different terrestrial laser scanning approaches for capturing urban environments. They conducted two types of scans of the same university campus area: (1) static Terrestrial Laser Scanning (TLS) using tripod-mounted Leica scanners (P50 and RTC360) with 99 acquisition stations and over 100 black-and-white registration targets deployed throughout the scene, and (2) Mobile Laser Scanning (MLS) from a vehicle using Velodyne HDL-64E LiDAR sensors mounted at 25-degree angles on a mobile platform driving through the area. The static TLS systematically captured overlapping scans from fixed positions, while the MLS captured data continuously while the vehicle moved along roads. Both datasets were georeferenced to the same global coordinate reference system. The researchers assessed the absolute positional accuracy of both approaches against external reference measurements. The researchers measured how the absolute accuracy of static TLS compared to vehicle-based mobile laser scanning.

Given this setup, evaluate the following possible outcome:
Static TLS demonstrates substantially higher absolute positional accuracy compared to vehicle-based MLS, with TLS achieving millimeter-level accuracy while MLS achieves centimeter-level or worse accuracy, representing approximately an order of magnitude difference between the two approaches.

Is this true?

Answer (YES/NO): NO